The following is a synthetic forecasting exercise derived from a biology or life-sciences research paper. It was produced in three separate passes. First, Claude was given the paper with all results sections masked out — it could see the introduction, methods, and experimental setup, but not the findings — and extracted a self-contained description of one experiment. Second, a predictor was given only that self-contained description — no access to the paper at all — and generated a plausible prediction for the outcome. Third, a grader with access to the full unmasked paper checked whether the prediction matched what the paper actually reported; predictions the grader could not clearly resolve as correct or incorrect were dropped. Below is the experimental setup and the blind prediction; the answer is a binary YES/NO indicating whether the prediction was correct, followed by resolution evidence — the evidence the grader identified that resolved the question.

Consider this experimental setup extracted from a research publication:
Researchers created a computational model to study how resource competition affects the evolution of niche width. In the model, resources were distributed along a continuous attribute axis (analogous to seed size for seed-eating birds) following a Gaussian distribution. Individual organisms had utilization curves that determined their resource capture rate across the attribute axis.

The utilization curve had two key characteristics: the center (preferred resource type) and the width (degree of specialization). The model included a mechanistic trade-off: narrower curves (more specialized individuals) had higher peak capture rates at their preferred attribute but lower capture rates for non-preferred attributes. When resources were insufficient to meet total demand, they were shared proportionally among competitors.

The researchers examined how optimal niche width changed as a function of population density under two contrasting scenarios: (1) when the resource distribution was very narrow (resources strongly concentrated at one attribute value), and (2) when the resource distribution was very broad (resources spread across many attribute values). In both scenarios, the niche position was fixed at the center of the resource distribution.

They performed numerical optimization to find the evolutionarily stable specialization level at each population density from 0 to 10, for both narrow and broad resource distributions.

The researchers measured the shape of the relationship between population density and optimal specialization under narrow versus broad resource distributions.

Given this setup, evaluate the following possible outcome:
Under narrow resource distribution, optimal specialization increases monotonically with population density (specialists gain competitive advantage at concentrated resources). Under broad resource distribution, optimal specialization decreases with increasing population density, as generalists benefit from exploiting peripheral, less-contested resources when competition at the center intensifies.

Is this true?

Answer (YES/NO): NO